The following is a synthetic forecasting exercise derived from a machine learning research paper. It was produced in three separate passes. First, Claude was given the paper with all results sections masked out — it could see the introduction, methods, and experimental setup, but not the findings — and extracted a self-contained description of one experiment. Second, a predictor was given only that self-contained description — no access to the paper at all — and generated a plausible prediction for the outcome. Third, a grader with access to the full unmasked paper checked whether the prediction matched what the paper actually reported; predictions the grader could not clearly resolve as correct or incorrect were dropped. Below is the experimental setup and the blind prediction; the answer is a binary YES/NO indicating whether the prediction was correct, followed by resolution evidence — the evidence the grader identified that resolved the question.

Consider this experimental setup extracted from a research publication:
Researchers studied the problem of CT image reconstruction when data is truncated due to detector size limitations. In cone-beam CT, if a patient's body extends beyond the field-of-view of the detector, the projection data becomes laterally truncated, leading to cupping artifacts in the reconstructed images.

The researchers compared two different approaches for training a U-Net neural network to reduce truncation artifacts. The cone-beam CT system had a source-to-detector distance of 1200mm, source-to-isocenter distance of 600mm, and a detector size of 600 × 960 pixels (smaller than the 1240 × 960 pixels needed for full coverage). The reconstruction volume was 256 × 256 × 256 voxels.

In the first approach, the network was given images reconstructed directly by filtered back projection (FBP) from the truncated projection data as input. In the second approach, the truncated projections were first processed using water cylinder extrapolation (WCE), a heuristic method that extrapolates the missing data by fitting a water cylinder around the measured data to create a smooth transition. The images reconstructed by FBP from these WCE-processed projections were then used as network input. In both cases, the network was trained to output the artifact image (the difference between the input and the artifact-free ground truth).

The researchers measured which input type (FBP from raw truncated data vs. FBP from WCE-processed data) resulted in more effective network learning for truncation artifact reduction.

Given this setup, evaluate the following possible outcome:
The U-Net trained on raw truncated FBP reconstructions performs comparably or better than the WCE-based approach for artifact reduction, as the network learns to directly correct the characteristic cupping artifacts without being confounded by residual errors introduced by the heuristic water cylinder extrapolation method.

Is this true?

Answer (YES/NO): NO